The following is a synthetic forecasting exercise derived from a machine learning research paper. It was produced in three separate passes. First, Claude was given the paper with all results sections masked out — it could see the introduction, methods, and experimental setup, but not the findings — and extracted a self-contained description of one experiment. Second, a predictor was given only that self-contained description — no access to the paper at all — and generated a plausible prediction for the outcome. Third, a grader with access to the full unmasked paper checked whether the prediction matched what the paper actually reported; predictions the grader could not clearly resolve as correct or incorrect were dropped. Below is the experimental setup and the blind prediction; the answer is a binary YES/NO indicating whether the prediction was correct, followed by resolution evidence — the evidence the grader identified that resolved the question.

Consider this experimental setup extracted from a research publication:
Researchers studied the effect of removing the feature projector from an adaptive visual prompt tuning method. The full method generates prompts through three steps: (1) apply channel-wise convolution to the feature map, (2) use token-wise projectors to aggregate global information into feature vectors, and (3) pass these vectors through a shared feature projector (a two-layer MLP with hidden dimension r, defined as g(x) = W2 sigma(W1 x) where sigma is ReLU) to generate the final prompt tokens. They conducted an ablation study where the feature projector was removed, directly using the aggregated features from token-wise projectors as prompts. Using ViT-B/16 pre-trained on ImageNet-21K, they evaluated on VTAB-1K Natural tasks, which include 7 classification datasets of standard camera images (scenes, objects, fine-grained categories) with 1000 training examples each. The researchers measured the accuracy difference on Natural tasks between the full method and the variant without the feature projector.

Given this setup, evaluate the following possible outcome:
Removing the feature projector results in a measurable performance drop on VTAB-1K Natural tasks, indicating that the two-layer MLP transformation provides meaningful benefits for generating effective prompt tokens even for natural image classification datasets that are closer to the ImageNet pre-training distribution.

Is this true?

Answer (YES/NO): YES